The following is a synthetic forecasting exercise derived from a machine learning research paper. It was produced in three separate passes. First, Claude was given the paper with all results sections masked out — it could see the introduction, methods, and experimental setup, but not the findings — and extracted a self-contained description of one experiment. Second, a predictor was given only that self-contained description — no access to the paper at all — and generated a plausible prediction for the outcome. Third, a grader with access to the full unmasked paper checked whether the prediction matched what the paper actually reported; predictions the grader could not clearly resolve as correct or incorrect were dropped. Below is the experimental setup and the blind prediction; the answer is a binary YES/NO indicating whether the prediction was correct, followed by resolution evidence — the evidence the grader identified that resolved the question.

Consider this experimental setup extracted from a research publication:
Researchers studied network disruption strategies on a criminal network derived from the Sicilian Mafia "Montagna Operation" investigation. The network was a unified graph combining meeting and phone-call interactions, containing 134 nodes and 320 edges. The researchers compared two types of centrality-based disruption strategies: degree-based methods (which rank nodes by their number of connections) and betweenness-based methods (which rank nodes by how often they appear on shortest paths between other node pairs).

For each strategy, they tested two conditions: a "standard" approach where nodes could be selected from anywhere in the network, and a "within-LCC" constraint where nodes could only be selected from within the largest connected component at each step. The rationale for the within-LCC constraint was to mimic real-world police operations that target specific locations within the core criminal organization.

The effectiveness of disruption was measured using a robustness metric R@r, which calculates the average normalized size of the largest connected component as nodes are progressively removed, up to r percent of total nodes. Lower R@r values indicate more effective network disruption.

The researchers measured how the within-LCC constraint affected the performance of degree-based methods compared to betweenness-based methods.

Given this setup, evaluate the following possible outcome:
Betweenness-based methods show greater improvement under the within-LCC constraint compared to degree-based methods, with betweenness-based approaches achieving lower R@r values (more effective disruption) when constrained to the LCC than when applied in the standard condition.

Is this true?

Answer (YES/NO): NO